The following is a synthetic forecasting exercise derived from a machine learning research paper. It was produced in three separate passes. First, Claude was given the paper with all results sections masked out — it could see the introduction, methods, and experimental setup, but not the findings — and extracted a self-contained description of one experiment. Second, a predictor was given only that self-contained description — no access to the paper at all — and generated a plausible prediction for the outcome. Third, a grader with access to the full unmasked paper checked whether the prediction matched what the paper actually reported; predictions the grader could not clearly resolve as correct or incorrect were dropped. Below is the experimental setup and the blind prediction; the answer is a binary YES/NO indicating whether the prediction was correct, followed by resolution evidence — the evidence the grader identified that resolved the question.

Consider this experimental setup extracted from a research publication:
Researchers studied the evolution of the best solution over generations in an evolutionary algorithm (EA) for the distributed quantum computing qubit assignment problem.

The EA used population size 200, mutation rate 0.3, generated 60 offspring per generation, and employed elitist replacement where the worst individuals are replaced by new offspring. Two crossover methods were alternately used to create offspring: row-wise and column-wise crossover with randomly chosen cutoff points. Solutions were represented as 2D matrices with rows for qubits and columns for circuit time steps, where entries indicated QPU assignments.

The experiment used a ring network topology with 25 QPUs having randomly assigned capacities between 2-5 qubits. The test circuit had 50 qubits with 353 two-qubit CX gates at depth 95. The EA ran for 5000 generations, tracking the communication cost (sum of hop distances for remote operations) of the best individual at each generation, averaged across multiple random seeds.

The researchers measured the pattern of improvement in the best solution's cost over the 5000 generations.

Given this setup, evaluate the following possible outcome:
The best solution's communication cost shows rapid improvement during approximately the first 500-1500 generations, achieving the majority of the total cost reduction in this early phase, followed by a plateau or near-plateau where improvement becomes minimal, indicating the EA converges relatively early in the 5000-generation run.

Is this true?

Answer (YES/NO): NO